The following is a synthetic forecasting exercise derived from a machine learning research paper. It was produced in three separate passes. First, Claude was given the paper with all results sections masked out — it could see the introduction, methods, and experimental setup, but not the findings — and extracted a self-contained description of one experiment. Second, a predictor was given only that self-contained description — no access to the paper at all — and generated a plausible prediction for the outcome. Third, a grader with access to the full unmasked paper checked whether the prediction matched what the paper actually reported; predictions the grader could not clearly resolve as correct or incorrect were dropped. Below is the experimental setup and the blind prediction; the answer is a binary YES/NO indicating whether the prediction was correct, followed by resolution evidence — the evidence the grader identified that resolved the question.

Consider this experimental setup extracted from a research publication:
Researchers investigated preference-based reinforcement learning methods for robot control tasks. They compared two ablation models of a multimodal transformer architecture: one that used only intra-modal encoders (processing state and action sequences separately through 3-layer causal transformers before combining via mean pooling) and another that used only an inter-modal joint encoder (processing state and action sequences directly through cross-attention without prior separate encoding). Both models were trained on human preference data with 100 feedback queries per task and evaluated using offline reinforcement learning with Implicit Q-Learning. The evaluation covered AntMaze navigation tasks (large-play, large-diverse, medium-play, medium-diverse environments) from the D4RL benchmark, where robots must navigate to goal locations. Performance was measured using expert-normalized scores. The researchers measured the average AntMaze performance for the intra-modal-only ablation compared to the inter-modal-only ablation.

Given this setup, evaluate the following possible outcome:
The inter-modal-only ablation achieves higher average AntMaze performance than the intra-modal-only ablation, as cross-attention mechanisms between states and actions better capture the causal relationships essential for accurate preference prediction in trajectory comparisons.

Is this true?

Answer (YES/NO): YES